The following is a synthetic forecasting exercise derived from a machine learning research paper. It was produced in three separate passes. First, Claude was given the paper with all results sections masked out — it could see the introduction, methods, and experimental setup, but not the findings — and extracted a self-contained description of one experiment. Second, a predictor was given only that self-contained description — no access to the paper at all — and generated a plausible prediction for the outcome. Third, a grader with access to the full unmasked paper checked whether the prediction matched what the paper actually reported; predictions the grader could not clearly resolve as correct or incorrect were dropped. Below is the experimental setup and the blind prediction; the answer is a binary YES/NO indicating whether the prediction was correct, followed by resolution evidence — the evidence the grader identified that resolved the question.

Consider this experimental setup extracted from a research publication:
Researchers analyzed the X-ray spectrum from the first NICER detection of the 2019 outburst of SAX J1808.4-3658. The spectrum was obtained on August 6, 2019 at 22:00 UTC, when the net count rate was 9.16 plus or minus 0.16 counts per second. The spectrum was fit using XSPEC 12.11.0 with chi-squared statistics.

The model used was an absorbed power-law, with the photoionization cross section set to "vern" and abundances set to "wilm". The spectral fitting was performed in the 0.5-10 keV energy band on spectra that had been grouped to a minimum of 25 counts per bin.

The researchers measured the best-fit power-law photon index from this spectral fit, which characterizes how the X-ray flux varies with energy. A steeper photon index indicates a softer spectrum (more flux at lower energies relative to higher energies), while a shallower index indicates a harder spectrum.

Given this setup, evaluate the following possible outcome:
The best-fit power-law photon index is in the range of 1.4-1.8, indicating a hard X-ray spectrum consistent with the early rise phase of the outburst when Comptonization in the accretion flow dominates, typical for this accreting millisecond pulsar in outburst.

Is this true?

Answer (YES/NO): NO